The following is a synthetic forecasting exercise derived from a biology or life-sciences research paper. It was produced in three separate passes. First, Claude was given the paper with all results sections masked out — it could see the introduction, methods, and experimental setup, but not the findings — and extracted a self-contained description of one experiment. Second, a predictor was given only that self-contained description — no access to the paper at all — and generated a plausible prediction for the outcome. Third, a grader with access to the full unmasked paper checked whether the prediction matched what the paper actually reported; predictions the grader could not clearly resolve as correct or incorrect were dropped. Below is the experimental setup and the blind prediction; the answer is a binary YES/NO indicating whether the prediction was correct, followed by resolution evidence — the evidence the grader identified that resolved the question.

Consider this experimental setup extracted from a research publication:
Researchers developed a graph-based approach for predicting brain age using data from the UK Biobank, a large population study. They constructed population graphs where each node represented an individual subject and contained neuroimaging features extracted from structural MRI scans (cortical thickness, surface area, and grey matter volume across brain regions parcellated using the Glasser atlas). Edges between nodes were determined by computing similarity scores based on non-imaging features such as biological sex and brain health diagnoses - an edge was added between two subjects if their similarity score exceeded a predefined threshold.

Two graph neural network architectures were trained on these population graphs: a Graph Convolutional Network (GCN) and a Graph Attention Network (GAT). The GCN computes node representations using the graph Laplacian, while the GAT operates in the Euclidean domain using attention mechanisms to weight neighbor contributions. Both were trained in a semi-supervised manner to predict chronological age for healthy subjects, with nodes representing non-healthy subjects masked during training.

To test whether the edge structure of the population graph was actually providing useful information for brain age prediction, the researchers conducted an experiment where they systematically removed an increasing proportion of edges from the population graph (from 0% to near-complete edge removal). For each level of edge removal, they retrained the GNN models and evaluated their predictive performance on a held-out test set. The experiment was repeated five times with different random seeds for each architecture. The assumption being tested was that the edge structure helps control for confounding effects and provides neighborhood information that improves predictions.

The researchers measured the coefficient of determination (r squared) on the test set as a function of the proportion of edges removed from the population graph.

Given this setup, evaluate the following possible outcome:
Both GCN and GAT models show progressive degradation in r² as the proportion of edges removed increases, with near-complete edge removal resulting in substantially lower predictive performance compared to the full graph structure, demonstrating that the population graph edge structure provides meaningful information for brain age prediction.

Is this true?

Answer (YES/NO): NO